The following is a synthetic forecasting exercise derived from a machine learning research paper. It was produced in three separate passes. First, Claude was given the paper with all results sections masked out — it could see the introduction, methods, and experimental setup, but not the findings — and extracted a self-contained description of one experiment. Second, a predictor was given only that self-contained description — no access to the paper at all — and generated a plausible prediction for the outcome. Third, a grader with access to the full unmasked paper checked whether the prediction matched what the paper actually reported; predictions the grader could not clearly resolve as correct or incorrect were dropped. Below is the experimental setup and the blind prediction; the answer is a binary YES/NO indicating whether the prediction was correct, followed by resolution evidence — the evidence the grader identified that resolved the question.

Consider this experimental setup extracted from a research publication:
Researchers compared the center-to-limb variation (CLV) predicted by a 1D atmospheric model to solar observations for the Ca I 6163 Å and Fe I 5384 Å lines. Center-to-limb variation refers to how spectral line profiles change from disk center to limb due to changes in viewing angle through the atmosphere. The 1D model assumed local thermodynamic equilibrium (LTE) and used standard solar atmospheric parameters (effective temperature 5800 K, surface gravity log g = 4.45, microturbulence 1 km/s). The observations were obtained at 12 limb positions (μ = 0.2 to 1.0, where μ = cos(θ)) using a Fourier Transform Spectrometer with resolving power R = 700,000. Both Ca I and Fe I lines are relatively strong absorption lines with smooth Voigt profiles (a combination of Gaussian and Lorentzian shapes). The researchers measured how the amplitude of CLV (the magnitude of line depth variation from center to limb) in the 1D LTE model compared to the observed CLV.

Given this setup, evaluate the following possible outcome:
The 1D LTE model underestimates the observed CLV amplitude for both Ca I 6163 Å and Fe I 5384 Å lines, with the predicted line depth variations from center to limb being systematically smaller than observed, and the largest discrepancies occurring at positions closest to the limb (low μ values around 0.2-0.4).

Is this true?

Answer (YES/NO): NO